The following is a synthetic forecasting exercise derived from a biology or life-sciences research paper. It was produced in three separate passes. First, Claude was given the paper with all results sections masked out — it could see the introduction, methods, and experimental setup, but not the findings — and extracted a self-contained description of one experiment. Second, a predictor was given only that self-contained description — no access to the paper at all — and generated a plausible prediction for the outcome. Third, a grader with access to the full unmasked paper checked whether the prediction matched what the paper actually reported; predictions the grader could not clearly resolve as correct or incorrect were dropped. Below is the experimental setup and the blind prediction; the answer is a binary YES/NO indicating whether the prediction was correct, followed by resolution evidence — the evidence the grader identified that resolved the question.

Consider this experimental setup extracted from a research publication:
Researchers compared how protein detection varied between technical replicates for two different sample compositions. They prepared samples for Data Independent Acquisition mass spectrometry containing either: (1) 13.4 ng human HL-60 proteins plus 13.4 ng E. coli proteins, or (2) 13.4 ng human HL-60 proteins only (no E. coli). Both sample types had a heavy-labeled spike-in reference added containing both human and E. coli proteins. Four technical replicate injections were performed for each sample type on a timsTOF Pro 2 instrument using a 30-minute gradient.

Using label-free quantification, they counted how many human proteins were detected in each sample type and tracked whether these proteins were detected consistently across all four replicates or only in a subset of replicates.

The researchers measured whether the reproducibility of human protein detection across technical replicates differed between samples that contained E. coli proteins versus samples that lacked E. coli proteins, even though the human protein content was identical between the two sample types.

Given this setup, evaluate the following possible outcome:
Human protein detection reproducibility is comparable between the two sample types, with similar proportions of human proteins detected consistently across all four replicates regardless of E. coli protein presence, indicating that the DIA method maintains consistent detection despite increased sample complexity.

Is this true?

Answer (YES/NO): NO